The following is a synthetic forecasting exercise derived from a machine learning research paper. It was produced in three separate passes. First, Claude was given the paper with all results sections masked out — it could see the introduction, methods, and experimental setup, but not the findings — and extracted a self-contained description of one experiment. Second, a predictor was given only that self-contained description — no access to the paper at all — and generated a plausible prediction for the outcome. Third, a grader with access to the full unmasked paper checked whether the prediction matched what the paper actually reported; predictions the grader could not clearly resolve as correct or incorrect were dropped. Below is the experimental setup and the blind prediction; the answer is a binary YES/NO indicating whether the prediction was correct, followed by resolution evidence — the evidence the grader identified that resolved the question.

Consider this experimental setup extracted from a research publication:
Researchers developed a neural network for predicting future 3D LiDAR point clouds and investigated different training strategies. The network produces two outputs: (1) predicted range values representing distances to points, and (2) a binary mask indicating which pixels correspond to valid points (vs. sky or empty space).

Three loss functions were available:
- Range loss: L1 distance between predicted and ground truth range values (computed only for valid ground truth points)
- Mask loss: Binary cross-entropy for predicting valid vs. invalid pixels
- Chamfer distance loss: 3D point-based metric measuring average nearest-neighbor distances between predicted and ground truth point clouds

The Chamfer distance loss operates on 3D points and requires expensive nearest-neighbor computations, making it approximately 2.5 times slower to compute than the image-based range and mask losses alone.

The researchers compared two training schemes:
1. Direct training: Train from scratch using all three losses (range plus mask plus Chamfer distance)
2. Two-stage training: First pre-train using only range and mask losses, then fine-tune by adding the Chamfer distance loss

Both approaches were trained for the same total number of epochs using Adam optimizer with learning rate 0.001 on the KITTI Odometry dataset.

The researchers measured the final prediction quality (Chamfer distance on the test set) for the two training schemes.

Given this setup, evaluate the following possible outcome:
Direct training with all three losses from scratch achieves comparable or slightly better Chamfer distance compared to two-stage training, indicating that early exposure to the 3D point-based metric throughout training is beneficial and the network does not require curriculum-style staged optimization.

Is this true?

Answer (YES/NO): NO